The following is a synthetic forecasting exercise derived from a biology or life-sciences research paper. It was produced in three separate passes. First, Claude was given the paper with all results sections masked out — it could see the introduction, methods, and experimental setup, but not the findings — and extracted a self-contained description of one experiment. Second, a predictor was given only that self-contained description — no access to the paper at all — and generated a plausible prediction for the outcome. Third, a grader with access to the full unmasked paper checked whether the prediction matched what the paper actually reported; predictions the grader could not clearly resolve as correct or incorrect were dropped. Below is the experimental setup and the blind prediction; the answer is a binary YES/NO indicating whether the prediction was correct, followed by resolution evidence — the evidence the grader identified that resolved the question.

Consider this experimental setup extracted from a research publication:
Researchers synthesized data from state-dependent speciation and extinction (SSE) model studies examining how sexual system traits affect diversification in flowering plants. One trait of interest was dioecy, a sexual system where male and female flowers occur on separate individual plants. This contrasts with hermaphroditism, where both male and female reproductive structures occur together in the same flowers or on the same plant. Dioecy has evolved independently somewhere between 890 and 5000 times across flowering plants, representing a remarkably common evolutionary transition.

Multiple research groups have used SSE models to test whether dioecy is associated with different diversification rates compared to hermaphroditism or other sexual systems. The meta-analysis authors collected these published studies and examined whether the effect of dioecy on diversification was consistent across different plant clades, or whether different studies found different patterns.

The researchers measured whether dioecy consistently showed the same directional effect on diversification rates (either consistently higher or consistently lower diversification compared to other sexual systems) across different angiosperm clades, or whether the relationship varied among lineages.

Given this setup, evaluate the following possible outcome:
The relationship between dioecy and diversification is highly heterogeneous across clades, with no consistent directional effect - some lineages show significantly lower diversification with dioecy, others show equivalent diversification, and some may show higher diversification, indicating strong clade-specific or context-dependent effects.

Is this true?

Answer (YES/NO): YES